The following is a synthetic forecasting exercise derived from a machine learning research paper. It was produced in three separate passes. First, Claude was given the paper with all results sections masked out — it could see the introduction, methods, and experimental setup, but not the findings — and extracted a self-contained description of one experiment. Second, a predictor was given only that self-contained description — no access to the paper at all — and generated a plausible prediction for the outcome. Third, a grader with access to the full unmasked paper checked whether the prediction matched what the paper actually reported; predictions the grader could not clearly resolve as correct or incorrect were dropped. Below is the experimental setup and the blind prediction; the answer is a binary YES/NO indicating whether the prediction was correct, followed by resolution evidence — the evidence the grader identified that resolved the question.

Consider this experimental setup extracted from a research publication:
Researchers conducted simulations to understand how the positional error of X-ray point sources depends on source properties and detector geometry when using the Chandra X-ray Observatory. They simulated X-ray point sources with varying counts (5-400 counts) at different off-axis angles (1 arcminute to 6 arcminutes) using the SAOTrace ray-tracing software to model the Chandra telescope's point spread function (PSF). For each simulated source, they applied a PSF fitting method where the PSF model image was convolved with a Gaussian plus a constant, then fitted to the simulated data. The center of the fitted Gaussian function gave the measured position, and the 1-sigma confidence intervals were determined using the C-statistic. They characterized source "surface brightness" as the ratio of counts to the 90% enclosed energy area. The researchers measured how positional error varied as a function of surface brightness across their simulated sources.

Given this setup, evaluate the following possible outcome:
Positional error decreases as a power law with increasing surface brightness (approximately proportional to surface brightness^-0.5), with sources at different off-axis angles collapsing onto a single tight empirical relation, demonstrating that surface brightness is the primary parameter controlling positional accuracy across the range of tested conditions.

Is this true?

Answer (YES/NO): NO